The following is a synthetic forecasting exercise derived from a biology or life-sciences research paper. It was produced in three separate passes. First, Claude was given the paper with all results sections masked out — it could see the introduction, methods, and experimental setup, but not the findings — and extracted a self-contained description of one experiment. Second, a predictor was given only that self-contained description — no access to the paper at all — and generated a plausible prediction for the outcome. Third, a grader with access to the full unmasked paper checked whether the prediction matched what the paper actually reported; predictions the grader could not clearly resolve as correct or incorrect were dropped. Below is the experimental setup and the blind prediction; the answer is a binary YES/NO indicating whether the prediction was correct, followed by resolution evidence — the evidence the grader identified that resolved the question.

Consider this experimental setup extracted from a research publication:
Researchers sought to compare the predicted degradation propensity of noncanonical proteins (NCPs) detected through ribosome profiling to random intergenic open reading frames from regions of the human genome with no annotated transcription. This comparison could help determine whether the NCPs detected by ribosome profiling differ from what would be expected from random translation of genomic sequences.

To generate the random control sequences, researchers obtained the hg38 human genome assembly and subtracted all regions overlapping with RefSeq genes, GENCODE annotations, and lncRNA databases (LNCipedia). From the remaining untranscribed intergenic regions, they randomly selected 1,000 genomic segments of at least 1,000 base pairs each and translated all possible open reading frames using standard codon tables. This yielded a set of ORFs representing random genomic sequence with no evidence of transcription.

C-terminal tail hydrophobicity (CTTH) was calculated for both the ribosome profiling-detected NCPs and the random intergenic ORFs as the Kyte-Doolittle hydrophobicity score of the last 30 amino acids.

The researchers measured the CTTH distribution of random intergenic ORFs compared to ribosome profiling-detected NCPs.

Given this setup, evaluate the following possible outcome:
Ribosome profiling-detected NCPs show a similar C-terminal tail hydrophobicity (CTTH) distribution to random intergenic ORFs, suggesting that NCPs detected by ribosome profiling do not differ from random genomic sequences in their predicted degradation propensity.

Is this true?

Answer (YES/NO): NO